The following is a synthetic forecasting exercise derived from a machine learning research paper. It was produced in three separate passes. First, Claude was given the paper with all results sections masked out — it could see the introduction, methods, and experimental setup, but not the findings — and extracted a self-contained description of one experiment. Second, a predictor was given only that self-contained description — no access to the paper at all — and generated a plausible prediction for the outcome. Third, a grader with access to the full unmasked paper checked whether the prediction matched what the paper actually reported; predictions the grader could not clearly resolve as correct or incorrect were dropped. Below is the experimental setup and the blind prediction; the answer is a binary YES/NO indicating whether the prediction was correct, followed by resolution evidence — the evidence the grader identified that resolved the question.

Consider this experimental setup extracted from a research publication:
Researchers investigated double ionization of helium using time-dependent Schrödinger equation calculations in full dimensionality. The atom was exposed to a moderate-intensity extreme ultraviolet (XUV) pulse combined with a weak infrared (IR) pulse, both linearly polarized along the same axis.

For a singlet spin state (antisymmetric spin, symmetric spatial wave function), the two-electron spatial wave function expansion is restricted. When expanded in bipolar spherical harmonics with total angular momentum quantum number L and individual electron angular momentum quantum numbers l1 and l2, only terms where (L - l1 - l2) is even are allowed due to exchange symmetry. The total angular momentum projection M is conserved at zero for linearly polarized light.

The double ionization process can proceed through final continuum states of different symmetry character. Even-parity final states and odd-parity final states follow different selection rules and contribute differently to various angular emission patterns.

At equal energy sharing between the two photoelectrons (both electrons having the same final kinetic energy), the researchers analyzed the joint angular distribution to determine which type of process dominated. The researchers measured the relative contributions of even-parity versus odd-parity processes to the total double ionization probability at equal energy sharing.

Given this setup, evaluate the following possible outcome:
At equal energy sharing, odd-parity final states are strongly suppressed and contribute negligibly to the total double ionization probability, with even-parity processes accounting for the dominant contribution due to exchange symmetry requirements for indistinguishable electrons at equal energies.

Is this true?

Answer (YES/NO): NO